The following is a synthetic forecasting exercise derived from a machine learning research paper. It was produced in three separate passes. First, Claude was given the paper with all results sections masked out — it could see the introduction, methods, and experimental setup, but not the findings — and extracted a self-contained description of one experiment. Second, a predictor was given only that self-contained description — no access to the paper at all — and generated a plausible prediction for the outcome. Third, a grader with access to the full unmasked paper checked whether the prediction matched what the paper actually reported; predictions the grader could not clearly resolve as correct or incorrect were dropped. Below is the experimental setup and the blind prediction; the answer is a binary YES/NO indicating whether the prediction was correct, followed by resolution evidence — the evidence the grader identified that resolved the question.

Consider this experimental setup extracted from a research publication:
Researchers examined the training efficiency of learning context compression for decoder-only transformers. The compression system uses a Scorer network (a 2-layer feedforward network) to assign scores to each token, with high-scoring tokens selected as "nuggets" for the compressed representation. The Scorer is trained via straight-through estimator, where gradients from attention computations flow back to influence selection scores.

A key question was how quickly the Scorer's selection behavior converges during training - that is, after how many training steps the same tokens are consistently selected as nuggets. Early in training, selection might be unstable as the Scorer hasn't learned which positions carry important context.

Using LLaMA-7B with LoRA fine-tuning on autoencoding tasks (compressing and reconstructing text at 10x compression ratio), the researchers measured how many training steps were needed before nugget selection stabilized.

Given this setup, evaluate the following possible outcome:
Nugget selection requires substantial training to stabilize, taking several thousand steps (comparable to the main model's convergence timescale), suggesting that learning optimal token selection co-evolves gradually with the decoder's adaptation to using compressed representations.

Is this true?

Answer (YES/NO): NO